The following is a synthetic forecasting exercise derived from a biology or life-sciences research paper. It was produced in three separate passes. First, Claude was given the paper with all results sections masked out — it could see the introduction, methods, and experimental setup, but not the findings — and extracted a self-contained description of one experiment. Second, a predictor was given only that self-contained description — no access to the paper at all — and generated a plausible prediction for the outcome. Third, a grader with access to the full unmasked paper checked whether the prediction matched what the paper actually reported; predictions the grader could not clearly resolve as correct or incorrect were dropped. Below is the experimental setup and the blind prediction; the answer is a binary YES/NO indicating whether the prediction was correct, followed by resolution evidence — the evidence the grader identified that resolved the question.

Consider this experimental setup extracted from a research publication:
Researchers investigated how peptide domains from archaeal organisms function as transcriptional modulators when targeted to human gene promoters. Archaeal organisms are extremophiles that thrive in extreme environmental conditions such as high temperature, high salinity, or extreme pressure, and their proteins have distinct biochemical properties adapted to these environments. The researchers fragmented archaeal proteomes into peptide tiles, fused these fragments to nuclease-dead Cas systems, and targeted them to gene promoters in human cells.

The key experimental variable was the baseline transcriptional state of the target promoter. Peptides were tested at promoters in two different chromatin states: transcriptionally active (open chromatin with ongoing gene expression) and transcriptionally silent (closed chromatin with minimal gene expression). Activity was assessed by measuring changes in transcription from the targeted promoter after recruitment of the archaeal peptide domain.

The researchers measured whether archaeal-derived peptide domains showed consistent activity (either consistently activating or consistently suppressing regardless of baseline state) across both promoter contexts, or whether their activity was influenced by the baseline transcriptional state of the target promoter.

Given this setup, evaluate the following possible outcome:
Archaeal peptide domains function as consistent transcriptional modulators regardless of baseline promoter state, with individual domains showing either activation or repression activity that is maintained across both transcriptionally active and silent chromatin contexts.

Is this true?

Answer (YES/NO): NO